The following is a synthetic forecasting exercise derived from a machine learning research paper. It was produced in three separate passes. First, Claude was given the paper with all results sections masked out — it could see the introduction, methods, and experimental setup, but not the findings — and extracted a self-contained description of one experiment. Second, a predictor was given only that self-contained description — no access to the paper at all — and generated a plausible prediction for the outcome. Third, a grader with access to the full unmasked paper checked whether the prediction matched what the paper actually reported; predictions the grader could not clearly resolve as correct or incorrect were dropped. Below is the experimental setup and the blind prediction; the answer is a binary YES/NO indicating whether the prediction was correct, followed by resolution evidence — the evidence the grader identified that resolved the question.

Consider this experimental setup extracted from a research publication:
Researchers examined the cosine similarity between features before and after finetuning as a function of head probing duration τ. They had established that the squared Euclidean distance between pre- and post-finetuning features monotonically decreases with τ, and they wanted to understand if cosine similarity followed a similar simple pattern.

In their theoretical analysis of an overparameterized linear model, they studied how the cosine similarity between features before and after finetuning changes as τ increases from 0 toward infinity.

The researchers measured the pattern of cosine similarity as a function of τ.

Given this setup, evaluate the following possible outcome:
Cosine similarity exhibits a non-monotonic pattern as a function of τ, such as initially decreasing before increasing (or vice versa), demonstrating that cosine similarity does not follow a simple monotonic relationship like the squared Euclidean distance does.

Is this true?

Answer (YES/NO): YES